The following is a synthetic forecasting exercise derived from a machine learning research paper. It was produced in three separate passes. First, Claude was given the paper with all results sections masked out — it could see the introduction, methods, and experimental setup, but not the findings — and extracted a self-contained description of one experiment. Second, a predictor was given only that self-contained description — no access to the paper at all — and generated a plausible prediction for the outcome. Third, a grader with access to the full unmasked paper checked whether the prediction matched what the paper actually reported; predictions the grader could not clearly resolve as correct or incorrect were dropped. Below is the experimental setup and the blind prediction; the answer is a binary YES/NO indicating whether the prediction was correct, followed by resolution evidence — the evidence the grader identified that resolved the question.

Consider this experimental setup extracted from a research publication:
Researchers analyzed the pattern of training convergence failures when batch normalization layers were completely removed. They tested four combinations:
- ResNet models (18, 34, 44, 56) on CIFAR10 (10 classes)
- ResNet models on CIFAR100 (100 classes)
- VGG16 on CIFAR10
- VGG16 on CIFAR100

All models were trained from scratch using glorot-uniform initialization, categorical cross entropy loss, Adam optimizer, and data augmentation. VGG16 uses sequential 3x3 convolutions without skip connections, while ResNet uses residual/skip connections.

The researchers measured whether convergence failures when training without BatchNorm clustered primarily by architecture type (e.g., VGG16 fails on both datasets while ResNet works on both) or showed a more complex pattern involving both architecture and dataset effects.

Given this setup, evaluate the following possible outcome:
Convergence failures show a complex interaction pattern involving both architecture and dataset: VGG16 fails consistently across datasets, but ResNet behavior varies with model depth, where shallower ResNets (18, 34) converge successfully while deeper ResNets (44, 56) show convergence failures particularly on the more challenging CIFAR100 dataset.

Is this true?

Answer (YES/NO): NO